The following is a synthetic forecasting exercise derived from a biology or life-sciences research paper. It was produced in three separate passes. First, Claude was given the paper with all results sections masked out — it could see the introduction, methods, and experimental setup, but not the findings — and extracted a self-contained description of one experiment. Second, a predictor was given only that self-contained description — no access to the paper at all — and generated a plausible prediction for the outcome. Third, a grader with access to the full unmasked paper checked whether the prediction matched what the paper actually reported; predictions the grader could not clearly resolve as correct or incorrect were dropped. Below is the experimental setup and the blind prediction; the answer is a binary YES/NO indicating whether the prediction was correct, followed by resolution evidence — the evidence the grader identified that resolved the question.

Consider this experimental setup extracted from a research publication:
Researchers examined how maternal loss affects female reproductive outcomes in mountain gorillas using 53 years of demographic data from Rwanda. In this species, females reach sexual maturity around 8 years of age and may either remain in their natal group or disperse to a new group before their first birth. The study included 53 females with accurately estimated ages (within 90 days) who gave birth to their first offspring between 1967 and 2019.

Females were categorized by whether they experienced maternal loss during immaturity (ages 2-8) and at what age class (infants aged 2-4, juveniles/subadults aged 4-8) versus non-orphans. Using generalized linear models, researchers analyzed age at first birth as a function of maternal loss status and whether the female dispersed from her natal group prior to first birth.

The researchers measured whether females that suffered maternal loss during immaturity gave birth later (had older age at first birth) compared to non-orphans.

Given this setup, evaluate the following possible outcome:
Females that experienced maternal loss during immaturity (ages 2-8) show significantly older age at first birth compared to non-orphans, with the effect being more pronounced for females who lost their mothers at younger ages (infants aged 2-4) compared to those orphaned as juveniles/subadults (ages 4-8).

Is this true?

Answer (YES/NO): NO